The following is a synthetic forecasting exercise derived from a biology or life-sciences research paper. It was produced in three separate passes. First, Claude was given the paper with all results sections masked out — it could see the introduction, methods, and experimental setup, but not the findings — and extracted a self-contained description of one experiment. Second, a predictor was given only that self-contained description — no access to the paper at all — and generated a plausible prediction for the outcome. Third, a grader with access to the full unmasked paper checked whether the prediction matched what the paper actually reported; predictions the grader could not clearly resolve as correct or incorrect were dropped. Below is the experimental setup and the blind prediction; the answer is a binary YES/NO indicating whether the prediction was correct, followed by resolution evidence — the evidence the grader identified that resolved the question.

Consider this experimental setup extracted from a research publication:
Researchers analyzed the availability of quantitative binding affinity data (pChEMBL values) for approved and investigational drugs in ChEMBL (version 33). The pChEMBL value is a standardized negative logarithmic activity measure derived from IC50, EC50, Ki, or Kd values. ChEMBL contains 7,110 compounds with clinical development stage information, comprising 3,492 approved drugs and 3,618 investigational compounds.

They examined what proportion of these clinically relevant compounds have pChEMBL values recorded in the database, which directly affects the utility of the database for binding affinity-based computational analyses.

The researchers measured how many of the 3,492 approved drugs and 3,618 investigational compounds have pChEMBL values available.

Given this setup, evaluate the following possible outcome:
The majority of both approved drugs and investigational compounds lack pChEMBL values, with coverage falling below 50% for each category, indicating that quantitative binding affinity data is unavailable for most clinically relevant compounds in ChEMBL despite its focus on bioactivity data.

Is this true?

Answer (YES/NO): NO